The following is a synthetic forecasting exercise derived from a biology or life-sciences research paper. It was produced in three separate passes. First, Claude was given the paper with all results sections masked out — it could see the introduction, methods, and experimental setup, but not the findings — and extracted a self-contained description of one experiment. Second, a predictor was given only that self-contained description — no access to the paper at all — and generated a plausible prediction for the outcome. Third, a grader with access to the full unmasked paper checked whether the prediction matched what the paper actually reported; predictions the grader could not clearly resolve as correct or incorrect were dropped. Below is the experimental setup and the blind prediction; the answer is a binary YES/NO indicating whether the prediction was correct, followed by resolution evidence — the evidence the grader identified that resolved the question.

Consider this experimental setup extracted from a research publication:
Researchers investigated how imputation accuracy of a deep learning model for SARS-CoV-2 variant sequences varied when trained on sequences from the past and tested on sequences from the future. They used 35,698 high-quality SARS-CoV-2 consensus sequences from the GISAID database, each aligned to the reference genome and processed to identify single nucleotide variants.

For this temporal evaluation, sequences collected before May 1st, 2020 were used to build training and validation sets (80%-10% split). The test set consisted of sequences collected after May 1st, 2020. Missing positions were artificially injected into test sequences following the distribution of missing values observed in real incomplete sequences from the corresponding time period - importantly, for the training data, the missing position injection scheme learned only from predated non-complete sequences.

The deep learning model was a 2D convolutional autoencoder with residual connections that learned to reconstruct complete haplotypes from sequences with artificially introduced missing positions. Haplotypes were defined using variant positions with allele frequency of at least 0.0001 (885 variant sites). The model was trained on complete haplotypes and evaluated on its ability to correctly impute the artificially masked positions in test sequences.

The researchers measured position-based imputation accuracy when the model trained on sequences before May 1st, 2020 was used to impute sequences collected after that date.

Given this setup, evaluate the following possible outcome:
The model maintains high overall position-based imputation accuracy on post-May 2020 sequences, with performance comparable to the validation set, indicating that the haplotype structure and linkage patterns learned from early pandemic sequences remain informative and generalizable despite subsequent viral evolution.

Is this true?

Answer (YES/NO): YES